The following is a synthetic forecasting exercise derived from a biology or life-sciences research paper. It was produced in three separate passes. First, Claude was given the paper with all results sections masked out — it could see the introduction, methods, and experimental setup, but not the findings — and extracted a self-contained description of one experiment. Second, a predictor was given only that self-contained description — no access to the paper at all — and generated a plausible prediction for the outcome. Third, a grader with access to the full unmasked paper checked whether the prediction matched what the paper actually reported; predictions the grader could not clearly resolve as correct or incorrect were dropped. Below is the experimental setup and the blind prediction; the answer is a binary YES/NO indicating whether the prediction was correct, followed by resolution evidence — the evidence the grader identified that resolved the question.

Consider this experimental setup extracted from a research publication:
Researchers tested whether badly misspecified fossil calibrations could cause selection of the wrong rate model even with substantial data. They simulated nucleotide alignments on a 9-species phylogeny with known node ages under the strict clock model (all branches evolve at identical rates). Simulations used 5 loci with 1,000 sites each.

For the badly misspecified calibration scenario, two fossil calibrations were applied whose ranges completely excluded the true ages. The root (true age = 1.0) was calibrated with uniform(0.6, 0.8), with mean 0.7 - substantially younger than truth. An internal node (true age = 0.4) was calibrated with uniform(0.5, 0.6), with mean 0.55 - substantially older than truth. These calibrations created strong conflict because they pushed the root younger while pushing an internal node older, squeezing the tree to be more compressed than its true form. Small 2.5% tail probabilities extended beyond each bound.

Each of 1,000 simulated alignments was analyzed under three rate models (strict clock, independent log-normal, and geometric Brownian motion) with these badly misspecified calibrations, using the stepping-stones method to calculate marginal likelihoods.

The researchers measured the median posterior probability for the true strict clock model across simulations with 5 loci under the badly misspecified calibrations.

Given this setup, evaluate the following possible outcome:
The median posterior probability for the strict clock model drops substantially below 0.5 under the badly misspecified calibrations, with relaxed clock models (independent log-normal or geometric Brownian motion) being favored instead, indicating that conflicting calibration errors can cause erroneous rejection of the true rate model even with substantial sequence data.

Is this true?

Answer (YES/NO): YES